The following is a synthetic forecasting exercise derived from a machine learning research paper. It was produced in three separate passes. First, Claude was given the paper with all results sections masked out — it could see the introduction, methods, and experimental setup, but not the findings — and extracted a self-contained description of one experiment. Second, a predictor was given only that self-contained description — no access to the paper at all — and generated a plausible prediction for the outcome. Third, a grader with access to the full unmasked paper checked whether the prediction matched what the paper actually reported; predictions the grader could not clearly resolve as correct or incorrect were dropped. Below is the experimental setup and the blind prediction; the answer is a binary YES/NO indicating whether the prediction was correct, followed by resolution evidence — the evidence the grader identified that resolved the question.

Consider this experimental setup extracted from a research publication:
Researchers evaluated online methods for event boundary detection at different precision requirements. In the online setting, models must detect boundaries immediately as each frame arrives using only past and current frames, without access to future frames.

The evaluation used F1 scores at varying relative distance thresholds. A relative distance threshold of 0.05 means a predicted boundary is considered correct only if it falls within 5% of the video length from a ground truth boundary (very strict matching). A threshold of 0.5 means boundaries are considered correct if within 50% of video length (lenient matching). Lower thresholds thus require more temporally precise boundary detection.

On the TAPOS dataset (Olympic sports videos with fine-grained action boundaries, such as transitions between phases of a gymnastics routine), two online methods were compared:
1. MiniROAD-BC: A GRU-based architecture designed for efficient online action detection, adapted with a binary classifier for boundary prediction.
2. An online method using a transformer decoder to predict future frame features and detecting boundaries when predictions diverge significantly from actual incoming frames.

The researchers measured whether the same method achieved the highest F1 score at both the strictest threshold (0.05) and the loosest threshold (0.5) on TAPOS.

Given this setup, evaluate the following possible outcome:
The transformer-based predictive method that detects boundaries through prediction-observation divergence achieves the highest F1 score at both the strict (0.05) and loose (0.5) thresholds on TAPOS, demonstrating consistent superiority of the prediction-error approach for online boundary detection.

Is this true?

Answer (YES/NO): NO